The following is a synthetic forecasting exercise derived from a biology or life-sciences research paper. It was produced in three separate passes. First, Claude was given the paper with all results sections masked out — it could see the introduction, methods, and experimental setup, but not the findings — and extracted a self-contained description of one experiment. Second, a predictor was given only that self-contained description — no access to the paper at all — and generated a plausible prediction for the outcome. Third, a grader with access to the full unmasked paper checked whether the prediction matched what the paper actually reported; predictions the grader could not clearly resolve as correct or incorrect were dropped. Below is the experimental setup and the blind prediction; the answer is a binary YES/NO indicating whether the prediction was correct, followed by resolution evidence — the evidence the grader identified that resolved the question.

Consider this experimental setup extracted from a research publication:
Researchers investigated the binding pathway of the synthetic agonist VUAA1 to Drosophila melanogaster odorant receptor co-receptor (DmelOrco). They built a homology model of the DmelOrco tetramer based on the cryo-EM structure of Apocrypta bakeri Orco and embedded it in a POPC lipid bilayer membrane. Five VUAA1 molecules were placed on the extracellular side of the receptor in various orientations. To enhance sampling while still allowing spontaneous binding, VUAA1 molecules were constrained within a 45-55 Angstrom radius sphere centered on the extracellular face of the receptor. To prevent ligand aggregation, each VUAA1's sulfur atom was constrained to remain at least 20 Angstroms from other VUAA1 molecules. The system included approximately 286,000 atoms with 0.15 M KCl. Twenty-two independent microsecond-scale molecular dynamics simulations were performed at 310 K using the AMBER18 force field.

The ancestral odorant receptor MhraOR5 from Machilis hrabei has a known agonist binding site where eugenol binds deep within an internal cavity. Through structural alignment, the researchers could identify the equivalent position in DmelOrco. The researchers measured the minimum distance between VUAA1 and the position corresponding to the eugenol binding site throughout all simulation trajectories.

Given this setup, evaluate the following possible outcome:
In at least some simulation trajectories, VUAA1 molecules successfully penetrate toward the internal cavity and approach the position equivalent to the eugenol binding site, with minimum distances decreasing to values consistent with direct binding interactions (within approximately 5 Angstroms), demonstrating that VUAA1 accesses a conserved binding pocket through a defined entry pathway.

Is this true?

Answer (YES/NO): YES